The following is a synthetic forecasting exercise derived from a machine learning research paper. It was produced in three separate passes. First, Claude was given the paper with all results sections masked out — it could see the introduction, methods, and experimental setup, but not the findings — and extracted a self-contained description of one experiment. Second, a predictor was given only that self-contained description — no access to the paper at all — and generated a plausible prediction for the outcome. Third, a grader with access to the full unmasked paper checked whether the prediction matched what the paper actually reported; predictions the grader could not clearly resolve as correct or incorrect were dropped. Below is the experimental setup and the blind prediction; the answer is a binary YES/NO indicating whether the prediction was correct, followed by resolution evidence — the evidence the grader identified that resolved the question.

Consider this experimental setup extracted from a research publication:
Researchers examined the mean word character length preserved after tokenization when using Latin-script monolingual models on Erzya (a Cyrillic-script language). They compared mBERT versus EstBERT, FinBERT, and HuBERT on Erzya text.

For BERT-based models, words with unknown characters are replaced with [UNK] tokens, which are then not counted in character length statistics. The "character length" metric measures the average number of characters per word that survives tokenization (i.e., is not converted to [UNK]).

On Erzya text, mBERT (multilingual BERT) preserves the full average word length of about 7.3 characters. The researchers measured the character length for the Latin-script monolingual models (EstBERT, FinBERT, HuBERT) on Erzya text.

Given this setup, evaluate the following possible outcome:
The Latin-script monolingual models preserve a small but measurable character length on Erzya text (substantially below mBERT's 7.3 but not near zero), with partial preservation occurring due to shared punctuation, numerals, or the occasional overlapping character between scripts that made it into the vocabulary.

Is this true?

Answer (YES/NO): YES